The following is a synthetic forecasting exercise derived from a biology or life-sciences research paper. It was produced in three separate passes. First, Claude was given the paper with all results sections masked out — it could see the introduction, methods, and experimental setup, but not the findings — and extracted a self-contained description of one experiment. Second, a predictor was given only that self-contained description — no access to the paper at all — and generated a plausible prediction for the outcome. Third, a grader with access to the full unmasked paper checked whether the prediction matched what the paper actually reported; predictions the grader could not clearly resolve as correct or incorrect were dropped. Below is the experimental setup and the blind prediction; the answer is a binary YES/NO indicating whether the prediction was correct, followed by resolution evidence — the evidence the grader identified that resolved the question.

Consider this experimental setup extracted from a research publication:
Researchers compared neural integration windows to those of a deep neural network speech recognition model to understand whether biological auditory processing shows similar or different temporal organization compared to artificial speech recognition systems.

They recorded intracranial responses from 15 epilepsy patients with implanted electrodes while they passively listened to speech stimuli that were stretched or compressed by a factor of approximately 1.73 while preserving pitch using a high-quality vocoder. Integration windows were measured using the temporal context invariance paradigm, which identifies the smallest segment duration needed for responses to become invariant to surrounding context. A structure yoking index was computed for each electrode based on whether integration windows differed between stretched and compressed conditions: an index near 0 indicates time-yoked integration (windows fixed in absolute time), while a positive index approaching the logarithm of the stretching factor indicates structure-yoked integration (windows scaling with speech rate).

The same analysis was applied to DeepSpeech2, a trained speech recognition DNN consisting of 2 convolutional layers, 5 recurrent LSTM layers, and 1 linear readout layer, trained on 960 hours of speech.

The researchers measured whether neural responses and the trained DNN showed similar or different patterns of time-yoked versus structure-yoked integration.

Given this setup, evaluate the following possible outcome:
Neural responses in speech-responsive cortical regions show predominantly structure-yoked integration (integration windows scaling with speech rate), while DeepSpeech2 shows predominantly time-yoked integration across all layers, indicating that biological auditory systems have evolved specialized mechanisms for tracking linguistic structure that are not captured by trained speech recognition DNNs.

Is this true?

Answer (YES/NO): NO